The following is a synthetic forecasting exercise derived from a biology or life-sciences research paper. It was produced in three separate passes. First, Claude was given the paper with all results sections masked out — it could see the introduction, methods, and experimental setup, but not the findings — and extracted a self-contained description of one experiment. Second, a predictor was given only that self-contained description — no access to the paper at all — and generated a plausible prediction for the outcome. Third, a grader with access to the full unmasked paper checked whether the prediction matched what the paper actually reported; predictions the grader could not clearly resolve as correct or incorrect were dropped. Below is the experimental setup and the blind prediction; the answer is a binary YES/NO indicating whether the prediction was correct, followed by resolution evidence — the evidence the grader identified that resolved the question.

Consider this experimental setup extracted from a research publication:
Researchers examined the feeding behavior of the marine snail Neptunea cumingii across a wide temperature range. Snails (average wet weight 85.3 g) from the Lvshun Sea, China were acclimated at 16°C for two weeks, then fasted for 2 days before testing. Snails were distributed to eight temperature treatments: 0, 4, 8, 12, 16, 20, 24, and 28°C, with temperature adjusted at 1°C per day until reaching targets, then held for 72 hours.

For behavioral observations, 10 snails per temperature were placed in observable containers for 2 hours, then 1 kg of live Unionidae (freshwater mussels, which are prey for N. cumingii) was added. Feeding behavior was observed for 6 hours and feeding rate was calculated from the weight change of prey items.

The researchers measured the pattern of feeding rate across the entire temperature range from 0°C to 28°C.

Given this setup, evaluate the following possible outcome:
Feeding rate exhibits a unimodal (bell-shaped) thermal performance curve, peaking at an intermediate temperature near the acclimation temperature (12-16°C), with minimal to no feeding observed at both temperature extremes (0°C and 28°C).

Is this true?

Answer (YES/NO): YES